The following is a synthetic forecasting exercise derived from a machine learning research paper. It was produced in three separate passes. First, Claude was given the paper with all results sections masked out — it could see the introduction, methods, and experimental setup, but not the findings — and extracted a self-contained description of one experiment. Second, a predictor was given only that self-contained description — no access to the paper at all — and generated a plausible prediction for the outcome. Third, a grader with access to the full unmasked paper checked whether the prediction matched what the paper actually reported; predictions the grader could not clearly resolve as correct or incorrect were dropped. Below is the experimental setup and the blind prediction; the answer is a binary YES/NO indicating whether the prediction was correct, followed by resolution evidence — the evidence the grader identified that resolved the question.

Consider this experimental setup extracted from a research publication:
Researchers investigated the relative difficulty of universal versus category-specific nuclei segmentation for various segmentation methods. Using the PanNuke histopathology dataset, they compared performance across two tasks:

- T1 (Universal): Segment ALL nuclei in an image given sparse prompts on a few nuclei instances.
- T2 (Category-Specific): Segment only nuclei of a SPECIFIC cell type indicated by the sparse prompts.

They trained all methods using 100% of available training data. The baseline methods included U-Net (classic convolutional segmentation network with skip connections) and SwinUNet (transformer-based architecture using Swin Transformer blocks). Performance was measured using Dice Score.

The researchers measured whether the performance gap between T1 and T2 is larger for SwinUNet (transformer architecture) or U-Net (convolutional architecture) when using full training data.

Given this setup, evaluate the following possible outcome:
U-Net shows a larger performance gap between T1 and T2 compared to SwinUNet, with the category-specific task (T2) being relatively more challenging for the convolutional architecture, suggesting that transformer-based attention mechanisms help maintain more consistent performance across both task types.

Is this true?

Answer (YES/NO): NO